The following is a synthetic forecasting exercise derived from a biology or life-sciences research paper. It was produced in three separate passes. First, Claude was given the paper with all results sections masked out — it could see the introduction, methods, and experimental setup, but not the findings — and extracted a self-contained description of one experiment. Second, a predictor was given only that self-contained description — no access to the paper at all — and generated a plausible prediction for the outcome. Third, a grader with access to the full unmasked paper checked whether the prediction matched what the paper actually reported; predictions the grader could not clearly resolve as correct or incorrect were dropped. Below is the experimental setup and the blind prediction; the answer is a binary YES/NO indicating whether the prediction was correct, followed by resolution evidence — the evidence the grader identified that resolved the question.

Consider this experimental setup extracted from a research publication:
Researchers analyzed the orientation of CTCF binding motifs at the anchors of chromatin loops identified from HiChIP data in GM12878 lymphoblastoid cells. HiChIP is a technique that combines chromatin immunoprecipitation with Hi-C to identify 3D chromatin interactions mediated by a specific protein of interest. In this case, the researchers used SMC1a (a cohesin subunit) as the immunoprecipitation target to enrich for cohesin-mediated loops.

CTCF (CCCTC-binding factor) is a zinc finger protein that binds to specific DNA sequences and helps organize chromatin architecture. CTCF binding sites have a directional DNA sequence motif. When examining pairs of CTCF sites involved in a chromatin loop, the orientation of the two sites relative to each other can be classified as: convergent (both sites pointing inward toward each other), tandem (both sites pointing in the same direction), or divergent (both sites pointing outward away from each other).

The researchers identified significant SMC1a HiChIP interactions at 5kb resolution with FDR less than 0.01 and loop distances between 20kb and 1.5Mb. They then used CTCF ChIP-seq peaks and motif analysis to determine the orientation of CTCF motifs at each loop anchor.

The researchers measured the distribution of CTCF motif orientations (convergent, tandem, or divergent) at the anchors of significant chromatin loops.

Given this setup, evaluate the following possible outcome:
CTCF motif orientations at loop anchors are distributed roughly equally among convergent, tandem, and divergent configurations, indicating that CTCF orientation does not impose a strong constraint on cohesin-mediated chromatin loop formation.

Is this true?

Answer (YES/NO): NO